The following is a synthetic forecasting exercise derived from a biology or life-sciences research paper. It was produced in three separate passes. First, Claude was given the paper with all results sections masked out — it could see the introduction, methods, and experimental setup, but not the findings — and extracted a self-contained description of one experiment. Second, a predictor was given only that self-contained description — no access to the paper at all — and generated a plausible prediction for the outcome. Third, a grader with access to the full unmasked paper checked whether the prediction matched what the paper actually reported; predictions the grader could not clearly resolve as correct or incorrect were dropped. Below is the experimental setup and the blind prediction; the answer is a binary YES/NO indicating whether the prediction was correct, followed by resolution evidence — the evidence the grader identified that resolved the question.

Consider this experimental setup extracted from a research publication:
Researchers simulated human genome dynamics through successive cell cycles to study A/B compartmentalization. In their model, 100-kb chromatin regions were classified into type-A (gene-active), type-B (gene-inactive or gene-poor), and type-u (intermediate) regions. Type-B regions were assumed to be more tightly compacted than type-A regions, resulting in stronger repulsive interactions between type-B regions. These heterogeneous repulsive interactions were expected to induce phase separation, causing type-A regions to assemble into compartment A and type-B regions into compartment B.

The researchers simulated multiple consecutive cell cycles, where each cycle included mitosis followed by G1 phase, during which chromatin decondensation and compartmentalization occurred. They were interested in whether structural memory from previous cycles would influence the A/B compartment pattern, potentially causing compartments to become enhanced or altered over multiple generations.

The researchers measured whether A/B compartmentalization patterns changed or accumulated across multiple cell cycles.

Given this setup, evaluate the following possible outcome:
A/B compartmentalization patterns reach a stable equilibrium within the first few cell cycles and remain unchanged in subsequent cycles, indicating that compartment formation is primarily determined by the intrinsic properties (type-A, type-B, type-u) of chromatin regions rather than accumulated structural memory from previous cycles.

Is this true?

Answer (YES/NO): YES